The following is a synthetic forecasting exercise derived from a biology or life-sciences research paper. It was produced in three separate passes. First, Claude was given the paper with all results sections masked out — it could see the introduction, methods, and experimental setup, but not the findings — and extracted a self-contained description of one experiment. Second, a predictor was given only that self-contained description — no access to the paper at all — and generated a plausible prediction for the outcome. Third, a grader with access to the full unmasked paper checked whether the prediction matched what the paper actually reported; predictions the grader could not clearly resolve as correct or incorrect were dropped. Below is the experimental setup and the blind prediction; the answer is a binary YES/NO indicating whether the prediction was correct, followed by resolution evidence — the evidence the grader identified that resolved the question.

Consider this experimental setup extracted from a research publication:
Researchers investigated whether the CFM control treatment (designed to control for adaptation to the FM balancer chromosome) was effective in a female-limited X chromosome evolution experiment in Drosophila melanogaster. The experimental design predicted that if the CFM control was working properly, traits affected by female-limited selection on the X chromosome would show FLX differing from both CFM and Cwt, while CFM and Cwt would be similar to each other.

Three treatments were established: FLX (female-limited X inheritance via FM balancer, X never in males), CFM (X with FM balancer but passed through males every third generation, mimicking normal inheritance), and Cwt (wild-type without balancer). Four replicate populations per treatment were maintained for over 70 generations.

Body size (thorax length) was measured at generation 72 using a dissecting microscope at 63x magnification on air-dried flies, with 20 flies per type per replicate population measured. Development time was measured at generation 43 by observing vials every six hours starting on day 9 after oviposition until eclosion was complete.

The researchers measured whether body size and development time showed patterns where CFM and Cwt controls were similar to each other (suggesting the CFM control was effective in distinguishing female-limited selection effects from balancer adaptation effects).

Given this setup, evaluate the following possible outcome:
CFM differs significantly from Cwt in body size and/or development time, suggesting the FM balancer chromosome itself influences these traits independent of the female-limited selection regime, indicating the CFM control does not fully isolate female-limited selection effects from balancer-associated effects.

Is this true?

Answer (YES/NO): YES